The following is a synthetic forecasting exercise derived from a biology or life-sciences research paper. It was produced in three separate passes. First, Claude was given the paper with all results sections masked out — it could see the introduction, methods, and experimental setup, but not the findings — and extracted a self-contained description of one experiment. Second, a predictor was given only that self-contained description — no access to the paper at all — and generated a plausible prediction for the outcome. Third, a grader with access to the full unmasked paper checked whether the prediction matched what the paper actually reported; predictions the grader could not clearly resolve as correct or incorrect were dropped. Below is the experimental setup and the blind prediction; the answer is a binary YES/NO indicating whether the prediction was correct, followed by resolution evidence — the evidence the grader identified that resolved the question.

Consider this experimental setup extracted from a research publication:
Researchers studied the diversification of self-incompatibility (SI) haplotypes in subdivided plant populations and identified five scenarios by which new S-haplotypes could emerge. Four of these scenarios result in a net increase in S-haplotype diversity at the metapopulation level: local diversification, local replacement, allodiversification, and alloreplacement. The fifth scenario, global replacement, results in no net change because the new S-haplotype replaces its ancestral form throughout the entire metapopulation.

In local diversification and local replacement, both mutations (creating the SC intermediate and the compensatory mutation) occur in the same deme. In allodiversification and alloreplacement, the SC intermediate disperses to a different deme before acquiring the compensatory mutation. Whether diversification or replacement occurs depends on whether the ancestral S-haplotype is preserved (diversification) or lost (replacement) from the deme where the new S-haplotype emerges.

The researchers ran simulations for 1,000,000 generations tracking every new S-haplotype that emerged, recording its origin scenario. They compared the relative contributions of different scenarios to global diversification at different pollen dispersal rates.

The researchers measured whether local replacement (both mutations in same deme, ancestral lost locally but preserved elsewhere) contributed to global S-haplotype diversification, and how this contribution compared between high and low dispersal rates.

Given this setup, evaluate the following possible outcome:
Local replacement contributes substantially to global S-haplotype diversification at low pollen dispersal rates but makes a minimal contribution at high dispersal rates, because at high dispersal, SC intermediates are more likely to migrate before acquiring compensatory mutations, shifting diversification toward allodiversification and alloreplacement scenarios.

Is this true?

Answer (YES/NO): YES